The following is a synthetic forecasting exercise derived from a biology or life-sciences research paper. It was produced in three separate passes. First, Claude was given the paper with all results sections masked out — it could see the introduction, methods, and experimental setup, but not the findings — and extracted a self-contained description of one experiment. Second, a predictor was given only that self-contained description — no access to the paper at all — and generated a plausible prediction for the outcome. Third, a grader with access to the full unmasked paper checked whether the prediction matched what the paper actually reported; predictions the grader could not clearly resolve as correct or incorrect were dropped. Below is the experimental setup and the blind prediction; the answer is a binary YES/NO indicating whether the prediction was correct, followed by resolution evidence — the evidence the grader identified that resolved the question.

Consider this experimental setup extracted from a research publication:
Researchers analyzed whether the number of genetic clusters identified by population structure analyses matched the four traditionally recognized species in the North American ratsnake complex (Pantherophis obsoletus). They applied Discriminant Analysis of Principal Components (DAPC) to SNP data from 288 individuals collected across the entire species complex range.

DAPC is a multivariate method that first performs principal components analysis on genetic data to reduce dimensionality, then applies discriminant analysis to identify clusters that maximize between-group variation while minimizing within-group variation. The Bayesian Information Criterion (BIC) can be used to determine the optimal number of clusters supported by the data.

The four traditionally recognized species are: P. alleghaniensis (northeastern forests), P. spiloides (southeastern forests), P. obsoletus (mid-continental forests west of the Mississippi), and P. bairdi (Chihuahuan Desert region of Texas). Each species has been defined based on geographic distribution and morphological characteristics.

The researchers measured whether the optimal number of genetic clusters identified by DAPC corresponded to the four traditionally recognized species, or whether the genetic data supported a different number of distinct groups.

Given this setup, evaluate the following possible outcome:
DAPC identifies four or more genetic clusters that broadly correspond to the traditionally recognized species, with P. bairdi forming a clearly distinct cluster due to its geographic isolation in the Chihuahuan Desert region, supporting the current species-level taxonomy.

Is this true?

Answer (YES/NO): YES